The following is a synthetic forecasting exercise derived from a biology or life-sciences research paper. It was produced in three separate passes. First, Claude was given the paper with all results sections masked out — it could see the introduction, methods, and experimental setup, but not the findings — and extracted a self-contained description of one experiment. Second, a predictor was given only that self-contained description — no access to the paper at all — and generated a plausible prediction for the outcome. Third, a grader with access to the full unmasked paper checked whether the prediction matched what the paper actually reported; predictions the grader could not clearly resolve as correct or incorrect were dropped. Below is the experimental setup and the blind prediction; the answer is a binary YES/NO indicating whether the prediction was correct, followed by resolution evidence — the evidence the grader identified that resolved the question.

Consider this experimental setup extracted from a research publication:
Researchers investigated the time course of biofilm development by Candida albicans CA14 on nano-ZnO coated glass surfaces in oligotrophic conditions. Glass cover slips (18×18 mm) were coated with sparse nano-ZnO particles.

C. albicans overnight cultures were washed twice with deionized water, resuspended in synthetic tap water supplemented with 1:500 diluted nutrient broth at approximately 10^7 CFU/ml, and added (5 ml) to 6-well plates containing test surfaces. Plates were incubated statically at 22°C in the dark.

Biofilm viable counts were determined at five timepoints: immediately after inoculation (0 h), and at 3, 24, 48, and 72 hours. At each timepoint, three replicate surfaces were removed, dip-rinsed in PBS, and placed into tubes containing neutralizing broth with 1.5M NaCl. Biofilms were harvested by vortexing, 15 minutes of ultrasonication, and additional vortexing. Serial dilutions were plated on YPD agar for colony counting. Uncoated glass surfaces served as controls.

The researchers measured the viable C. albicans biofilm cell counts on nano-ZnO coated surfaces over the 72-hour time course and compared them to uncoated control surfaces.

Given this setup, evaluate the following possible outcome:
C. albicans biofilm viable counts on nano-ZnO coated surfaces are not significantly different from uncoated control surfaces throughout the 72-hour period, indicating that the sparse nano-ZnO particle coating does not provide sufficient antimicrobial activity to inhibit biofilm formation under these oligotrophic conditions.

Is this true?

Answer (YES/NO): NO